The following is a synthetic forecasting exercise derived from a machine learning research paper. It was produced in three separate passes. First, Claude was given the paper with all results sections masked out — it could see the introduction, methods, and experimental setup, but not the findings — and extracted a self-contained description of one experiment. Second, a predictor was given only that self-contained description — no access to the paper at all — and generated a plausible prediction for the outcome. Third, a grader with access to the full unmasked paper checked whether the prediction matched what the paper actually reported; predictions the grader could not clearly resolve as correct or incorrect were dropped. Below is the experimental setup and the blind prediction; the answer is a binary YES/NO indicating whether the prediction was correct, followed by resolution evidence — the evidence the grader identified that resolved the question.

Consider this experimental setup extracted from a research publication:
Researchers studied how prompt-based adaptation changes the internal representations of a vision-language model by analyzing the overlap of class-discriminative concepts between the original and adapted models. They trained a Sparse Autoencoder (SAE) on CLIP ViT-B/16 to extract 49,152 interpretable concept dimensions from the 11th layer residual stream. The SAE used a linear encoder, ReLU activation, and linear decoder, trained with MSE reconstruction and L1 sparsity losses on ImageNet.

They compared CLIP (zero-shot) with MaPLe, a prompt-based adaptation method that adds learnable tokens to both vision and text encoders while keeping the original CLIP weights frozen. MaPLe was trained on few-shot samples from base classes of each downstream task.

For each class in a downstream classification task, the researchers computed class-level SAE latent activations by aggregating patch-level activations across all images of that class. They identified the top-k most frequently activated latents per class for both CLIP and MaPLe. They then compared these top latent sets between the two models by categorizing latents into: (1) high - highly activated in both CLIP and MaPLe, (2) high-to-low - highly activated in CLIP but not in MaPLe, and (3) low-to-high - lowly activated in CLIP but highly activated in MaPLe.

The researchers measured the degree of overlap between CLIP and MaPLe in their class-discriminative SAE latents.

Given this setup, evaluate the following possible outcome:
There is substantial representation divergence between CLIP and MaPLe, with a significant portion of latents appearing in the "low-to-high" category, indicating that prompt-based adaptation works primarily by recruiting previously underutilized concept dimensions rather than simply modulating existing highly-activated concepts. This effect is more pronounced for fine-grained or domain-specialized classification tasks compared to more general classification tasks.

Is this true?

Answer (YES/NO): NO